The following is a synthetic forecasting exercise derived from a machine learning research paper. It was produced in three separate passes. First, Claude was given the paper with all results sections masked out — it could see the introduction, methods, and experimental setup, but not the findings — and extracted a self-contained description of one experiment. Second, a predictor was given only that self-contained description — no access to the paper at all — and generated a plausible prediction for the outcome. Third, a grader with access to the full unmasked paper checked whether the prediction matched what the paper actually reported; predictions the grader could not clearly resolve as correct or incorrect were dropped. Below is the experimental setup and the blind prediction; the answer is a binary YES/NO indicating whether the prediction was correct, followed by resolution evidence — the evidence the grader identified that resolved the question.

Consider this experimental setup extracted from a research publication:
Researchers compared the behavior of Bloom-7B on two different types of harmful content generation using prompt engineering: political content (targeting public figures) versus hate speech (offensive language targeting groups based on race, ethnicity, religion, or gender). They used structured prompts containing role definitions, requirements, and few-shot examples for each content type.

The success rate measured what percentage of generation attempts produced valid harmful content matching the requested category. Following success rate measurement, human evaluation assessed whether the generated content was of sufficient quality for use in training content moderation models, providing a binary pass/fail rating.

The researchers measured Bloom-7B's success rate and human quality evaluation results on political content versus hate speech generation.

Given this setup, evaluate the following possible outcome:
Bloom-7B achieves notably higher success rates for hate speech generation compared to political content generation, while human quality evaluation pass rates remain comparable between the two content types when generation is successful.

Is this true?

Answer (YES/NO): NO